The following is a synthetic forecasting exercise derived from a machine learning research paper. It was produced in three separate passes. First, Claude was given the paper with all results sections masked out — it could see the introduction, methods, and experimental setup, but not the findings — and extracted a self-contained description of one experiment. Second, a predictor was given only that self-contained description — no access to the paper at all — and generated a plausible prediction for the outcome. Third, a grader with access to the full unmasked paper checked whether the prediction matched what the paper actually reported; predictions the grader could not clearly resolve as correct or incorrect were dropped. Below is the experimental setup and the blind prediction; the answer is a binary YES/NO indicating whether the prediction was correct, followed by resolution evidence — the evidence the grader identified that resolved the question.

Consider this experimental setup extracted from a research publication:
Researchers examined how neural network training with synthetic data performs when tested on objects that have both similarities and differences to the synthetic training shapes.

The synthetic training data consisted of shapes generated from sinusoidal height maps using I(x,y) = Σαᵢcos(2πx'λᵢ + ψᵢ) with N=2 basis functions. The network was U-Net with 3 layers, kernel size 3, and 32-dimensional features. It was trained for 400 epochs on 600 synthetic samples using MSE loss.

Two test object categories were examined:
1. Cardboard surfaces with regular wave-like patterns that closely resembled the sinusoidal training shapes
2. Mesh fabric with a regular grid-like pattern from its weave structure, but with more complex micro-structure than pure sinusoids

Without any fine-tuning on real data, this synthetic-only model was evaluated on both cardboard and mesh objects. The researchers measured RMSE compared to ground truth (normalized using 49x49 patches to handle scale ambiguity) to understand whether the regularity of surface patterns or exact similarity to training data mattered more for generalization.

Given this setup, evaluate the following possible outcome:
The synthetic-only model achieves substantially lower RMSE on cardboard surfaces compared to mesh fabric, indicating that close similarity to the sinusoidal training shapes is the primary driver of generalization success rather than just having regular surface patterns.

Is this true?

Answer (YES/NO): YES